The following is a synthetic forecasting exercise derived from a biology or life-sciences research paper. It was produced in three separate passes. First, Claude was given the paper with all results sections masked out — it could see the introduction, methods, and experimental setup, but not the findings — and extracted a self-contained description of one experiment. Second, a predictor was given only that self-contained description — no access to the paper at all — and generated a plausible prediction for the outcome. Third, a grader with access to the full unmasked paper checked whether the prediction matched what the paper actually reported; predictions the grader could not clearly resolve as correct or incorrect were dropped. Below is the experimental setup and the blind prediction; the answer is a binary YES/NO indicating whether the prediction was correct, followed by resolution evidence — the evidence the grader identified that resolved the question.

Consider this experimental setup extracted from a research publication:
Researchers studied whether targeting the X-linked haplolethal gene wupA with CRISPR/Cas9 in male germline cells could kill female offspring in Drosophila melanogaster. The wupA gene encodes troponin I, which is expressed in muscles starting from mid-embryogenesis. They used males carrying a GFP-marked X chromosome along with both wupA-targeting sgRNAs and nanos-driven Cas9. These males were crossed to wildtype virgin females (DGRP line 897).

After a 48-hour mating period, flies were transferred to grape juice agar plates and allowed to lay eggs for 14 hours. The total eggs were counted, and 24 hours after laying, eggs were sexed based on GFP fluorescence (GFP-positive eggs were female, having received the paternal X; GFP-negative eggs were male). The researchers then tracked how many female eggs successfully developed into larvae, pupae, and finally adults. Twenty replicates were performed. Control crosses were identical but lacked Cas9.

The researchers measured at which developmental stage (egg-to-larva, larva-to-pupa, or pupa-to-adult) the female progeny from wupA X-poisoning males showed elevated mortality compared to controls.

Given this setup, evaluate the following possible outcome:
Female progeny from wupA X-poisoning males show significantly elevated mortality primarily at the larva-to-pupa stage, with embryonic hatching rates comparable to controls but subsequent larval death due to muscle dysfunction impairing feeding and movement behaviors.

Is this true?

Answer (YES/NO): NO